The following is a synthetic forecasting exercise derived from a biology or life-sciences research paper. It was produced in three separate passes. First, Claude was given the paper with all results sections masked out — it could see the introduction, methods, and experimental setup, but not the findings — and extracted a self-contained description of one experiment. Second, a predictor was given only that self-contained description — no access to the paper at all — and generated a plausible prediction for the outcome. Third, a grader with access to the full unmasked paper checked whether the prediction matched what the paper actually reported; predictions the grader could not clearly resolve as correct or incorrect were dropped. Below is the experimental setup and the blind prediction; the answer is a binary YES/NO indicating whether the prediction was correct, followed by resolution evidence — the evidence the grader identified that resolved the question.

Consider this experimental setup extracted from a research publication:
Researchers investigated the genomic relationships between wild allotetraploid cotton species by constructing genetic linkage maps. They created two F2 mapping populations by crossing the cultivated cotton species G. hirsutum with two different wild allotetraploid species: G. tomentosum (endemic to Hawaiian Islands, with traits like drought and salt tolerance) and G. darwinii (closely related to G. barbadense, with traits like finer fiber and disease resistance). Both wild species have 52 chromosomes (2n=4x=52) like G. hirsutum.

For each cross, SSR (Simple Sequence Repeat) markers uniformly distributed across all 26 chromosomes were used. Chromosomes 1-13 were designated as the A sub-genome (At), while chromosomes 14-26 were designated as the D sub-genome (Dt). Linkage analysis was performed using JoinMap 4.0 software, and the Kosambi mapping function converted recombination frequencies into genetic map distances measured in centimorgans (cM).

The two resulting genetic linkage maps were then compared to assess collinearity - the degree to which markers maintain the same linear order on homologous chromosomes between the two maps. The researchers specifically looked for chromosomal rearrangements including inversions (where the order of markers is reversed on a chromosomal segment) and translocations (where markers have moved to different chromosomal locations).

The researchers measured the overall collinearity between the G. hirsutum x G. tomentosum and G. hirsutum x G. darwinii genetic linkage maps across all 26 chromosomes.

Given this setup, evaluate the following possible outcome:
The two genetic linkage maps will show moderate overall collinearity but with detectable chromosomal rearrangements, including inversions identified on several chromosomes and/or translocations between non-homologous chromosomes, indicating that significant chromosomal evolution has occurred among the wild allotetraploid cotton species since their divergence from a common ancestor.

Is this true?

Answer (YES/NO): NO